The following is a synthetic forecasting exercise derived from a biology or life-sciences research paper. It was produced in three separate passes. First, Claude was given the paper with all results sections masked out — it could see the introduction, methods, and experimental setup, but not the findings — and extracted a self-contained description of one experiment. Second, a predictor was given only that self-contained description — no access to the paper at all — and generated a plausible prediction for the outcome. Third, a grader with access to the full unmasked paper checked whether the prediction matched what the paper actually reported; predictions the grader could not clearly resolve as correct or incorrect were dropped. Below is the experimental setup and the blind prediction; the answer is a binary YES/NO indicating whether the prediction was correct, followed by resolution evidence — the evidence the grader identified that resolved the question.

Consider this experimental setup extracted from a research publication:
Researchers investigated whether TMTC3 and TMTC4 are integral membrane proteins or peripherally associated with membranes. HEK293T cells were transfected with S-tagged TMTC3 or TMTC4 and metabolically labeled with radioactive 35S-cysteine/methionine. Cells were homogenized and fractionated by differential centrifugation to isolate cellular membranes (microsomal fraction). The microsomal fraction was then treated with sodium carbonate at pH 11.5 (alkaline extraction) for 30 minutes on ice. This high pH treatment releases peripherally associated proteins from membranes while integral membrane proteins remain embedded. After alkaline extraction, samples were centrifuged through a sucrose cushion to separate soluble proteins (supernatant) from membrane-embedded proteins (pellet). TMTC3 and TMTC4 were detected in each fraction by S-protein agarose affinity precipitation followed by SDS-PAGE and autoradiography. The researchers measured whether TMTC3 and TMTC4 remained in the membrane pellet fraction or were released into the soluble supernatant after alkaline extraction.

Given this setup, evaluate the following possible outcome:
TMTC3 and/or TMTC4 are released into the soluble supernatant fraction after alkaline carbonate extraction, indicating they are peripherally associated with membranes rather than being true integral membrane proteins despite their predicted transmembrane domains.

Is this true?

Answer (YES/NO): NO